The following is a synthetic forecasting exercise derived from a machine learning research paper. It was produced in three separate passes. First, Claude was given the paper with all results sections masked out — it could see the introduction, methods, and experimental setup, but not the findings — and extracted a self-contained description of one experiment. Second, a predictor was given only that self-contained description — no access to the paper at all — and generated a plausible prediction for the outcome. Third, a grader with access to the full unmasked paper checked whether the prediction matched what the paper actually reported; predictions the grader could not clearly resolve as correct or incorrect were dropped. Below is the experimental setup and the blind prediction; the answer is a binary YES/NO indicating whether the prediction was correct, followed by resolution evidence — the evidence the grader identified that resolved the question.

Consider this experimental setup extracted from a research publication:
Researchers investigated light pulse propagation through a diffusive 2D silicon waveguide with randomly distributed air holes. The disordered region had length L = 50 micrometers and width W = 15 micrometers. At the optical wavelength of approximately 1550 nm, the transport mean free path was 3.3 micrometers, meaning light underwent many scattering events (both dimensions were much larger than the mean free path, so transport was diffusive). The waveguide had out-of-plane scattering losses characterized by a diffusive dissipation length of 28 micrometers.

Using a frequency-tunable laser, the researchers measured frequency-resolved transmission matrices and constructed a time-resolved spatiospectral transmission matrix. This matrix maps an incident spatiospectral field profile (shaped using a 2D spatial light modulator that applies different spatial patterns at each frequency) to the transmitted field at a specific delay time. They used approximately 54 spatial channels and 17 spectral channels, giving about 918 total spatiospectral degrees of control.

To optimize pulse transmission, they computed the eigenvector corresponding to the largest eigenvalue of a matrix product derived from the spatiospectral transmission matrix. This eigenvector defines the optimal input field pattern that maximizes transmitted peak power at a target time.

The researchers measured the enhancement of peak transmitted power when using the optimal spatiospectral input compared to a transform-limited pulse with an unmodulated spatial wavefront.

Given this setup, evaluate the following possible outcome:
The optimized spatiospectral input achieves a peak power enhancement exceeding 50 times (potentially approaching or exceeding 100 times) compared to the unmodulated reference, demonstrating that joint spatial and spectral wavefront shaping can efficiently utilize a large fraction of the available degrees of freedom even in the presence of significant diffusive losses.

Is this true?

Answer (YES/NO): NO